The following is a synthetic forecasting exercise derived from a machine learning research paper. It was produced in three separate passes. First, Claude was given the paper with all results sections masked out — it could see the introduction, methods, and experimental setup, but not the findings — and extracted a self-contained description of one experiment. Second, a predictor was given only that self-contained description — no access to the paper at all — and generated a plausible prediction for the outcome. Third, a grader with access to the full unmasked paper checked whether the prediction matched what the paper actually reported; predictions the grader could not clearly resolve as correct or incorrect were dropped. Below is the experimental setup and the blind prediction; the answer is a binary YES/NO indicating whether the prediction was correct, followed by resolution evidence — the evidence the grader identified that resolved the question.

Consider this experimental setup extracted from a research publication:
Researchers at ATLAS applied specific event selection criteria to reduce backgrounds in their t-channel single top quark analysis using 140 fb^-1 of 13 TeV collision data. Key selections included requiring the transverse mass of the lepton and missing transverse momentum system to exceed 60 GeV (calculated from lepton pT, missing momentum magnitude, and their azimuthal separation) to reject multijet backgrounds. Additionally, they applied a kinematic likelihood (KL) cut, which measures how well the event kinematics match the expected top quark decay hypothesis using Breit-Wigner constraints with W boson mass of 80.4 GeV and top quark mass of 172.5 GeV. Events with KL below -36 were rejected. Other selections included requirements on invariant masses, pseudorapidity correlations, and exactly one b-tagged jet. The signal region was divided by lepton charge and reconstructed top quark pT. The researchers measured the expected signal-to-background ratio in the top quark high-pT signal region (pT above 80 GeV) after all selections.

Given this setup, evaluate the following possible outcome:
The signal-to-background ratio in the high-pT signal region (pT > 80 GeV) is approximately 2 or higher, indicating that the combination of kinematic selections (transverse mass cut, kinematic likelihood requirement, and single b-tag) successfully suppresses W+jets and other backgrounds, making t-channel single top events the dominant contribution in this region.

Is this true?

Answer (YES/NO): YES